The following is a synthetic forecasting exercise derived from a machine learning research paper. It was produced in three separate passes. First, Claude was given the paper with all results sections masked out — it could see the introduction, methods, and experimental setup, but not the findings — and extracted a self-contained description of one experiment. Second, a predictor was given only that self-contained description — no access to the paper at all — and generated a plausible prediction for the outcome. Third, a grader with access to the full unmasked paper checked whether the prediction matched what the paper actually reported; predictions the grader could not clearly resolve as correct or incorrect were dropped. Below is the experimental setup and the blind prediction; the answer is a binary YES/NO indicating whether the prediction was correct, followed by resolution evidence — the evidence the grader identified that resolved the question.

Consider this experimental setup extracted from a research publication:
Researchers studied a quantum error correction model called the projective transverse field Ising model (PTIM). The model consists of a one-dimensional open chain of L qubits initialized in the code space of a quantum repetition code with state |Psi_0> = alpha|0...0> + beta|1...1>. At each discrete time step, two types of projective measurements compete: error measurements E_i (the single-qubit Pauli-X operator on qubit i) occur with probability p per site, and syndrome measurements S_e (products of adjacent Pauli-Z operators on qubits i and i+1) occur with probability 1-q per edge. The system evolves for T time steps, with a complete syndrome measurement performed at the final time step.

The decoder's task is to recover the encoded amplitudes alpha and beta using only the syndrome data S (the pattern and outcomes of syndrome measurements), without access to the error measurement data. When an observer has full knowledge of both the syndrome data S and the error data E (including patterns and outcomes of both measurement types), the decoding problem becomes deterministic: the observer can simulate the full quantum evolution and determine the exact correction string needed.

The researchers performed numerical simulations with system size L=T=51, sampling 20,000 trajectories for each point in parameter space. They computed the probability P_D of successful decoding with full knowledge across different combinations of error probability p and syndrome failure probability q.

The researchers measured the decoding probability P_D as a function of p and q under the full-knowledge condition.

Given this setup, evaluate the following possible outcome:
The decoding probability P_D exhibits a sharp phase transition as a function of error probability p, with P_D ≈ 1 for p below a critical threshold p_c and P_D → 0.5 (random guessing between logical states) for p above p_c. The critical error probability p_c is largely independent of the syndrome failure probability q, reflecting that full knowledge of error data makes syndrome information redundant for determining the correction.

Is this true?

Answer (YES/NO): NO